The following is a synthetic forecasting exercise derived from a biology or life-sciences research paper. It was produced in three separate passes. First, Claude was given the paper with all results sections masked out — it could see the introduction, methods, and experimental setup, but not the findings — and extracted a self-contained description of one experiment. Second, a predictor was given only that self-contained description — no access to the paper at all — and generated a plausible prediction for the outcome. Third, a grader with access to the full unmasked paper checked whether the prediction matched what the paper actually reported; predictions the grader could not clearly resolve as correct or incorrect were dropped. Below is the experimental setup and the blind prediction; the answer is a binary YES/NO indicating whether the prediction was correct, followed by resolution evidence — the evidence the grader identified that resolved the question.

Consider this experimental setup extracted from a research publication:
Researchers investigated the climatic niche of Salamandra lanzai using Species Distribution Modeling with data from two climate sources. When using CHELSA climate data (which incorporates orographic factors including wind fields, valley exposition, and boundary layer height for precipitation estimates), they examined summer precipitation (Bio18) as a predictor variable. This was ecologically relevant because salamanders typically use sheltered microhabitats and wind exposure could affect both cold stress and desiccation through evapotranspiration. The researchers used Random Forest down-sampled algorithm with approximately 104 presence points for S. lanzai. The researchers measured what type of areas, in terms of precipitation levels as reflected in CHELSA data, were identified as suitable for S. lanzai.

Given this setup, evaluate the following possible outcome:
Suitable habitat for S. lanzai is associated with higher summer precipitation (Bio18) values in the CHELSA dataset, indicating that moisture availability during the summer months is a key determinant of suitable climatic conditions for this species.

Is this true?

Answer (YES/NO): NO